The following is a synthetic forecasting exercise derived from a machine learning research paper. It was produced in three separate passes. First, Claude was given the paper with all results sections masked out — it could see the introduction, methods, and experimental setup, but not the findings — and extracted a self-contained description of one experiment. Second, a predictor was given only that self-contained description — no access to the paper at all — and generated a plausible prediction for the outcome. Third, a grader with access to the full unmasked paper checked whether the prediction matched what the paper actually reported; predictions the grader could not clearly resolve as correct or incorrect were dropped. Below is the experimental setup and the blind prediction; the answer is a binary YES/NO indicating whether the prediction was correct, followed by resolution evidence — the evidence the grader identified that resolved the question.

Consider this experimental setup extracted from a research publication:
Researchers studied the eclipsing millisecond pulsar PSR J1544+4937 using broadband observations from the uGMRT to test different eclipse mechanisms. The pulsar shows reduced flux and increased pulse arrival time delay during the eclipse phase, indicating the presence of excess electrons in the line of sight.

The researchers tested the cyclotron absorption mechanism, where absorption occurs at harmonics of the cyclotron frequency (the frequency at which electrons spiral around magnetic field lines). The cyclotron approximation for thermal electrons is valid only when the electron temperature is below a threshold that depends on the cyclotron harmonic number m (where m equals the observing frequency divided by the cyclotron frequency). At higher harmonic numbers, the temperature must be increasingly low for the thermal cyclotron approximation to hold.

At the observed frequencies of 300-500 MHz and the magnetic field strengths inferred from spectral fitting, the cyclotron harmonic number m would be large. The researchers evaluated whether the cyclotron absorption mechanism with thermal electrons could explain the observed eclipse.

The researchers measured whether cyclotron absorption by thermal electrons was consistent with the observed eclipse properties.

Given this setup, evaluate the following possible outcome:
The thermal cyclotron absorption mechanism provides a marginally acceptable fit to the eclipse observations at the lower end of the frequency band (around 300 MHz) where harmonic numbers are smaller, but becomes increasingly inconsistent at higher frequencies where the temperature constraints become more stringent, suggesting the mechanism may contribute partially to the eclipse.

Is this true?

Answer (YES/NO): NO